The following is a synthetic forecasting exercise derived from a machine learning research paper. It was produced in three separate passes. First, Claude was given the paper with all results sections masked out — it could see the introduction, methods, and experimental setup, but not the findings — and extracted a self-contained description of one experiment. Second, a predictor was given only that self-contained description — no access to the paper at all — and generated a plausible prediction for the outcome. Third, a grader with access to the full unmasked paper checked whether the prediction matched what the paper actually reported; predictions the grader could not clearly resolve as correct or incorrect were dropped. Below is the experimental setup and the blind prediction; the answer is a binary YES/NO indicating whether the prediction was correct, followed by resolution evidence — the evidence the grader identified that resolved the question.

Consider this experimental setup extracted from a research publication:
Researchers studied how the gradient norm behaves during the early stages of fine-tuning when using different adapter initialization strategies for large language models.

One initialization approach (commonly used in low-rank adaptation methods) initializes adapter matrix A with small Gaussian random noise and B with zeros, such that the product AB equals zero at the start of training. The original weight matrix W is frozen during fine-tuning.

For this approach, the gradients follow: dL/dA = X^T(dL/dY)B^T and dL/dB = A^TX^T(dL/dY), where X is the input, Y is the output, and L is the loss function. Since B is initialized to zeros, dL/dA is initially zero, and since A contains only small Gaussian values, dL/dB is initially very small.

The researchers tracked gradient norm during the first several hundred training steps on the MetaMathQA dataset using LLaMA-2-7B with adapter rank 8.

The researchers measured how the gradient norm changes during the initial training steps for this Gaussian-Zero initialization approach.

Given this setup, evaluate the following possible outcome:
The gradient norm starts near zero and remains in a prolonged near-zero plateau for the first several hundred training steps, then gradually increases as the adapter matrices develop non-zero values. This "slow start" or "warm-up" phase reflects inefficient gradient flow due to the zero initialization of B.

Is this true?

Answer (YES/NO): NO